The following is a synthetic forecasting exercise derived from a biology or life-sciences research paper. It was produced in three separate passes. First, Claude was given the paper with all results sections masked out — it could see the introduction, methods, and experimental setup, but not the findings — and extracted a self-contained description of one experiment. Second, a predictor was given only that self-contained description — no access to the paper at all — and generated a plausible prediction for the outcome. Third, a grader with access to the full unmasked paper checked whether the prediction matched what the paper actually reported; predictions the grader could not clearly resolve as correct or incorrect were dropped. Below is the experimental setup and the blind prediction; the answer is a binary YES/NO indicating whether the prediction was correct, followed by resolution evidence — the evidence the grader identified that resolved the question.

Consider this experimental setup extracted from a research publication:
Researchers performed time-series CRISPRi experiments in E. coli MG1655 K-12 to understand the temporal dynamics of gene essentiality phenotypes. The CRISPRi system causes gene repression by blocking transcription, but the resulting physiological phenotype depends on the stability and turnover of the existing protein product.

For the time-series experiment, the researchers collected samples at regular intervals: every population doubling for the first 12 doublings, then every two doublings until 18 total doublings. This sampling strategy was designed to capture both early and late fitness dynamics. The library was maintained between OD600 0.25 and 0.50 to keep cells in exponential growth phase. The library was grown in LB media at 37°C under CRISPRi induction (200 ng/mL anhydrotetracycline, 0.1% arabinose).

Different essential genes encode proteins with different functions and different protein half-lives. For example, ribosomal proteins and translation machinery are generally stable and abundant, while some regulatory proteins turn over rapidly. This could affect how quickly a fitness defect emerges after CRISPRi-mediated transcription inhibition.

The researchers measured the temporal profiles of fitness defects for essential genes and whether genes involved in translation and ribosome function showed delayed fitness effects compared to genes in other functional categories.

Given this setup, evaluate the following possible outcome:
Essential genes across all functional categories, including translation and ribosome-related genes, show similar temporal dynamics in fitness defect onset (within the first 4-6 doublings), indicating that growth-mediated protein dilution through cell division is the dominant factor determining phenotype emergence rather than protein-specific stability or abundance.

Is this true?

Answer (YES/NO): NO